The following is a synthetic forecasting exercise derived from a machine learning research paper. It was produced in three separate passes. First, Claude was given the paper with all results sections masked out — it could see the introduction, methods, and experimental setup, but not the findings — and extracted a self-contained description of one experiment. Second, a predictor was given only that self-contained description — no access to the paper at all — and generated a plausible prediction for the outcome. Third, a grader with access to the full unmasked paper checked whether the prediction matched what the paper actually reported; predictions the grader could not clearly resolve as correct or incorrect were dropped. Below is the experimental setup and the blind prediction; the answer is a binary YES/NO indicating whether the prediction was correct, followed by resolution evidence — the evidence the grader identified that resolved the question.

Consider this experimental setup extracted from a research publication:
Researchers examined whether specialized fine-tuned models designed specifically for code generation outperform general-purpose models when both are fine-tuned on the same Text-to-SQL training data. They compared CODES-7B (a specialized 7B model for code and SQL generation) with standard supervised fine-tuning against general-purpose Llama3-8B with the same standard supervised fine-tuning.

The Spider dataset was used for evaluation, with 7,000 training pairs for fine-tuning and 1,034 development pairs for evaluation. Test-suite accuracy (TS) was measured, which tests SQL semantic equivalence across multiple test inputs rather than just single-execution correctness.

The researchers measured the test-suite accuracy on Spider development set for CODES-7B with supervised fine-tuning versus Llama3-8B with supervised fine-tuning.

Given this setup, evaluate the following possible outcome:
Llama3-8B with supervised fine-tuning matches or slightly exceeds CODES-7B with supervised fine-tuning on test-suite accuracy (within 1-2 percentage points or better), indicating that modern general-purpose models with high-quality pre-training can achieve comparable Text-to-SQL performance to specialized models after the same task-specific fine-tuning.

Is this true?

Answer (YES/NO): NO